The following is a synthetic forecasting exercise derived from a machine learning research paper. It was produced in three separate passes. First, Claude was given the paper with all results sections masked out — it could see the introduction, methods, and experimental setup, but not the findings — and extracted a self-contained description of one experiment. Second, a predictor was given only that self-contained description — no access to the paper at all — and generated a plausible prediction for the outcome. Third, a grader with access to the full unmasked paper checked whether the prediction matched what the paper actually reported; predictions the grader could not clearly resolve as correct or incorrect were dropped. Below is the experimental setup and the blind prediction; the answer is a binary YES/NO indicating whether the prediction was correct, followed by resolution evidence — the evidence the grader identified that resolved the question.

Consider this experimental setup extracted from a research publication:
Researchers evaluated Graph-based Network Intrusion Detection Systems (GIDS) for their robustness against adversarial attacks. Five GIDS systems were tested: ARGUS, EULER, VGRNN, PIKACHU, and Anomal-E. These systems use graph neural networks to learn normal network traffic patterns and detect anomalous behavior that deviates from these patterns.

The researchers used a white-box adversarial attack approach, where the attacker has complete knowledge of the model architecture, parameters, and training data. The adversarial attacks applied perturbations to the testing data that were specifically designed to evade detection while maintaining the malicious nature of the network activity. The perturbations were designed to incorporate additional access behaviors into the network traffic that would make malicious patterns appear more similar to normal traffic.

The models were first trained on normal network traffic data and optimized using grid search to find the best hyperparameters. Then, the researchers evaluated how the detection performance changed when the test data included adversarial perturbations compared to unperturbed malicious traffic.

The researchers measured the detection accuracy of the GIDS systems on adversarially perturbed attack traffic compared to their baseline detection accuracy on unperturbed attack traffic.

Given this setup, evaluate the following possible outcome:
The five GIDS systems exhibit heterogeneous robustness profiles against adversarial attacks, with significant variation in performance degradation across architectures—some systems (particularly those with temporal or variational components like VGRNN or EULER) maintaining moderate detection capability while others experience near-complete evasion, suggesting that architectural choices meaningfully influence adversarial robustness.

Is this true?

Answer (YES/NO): NO